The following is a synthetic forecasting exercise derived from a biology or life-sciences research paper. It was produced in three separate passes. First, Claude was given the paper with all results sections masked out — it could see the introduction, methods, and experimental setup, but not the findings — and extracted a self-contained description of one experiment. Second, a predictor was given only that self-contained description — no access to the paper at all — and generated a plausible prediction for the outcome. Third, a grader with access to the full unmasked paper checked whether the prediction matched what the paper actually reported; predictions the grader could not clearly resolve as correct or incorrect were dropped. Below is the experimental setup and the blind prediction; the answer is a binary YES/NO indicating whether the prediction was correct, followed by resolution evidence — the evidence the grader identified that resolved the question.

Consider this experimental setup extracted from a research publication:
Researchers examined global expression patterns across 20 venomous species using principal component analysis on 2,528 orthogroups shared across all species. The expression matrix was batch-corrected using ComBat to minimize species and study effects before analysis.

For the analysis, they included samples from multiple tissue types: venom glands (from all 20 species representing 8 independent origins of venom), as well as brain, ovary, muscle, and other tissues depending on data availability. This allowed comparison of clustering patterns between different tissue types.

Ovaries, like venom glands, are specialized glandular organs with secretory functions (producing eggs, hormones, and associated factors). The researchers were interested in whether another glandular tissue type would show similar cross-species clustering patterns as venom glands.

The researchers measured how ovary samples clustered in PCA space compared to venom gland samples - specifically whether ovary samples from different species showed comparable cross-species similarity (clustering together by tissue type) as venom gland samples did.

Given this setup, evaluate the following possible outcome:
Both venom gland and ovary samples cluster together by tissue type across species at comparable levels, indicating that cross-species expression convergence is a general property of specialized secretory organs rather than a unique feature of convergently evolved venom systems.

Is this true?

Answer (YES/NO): NO